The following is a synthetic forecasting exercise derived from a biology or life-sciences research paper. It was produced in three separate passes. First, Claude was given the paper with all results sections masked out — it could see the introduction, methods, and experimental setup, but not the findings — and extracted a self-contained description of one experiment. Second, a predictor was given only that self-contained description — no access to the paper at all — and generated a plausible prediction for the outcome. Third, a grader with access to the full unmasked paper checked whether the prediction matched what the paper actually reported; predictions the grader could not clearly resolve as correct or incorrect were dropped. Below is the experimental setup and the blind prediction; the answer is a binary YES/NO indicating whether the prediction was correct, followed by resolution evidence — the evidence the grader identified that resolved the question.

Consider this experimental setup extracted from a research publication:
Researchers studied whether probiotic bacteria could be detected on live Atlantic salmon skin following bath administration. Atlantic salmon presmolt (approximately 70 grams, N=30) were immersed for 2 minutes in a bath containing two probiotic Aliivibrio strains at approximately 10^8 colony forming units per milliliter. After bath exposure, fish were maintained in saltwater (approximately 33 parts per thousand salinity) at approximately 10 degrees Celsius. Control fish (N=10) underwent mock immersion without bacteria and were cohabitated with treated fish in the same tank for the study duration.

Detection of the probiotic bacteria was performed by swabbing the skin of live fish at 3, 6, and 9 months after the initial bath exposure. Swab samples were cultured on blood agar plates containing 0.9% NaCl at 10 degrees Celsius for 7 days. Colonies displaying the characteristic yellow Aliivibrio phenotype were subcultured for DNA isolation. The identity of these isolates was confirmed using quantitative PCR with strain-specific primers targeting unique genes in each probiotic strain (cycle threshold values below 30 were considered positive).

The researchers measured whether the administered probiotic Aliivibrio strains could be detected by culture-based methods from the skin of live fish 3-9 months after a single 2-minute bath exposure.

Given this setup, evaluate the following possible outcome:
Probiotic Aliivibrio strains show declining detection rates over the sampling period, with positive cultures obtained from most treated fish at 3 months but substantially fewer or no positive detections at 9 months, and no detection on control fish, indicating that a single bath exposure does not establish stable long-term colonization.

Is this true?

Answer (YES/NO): NO